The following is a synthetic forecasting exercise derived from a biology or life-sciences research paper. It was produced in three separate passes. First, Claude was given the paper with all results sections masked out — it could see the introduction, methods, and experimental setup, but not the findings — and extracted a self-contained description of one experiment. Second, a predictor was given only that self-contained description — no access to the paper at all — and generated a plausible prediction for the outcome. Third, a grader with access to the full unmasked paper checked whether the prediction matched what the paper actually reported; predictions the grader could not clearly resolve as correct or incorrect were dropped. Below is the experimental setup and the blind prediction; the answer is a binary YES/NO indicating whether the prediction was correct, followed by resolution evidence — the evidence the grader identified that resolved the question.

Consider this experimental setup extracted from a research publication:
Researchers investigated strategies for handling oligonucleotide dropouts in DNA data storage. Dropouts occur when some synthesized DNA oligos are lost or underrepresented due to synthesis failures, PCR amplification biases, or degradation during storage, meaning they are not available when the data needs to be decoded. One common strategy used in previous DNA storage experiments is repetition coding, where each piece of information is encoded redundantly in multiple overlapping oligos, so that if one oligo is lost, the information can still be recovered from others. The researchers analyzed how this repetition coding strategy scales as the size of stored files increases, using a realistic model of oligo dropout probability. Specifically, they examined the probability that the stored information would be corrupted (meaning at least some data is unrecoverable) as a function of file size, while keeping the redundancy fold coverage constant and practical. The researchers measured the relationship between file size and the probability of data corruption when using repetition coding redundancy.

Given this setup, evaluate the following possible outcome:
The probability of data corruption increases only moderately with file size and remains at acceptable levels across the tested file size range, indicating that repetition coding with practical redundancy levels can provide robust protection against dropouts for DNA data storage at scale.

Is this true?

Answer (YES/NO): NO